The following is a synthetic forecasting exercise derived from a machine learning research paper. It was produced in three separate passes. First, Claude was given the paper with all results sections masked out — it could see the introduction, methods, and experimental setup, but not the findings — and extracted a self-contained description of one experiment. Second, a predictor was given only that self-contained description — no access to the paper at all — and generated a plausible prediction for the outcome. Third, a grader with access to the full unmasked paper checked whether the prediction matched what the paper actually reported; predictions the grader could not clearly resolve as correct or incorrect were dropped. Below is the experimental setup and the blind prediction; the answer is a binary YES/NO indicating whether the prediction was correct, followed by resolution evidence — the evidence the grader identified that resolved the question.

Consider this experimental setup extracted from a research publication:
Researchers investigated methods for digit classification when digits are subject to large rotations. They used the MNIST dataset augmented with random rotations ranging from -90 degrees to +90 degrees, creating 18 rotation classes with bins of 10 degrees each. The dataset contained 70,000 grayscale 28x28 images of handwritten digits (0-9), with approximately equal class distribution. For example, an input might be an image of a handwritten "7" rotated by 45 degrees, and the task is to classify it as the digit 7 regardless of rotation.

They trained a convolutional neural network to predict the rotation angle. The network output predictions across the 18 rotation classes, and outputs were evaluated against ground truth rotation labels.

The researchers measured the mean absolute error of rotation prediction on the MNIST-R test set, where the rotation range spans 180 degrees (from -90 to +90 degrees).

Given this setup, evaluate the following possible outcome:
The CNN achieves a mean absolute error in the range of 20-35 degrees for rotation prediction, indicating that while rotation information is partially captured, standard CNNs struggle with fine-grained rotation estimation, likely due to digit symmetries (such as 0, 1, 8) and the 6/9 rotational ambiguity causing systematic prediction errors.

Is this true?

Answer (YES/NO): NO